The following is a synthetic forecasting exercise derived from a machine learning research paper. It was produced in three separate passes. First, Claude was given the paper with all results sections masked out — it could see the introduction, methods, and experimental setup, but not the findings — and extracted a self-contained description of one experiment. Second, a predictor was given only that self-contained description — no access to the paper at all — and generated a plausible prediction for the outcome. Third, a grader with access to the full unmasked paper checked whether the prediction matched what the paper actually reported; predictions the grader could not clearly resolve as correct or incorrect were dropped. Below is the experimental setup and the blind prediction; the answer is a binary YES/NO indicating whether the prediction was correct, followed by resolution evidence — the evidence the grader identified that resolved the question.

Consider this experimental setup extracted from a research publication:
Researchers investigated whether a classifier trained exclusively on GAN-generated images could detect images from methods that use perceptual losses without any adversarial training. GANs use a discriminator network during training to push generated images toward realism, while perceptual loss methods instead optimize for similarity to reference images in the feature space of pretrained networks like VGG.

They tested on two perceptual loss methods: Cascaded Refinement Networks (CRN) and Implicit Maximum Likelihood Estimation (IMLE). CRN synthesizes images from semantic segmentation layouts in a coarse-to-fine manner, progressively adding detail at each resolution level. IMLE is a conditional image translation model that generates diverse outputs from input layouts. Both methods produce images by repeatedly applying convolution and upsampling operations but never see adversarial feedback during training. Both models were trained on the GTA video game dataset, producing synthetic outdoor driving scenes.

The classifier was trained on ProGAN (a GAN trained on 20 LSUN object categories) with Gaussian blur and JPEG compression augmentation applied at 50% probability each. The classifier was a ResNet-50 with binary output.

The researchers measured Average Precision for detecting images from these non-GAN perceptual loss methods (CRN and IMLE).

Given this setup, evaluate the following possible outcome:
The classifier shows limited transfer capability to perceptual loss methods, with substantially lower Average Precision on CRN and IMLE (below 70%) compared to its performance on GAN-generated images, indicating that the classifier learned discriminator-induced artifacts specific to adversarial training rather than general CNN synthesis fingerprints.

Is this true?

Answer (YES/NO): NO